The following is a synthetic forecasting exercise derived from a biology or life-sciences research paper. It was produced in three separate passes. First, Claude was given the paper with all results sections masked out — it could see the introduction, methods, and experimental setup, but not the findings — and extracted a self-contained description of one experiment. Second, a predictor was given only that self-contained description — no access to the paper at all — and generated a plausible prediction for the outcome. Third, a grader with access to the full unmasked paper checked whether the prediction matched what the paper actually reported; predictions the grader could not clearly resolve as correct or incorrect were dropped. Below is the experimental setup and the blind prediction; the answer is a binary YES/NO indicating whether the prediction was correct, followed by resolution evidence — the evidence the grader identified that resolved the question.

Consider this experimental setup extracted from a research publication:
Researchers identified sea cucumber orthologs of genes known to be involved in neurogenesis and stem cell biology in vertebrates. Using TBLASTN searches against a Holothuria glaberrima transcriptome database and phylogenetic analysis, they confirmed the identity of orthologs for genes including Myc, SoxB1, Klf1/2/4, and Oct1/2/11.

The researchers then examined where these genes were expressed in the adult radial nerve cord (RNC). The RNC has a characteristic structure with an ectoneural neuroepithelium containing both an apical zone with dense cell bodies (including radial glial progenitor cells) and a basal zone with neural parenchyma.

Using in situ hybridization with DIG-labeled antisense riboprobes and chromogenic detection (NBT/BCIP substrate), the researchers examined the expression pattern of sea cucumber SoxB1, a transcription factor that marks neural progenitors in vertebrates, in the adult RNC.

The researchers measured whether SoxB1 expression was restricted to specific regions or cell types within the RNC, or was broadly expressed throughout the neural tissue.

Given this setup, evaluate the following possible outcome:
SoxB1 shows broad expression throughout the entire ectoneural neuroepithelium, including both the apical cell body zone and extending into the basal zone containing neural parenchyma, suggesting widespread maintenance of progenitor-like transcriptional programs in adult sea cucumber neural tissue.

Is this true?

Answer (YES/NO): NO